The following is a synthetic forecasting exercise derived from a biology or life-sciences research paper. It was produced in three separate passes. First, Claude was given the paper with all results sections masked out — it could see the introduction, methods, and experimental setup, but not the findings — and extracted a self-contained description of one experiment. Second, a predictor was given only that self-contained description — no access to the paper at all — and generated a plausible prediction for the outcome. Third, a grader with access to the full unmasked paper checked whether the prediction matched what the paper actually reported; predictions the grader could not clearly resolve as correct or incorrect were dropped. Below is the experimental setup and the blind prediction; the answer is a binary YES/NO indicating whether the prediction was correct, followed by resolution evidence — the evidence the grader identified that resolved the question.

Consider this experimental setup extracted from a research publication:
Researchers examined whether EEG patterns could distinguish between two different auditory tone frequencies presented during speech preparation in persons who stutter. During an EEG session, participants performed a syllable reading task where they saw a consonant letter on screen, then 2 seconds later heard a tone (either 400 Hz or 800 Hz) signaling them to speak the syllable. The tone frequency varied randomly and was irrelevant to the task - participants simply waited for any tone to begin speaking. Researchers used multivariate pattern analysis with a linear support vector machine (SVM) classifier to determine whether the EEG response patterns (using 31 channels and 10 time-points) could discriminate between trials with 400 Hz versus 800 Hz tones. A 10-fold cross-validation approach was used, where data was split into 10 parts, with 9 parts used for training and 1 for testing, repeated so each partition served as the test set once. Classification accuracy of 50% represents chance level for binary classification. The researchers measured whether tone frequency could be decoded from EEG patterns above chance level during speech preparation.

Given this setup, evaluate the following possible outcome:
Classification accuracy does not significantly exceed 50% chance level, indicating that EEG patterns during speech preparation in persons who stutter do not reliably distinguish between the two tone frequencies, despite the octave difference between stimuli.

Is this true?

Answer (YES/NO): NO